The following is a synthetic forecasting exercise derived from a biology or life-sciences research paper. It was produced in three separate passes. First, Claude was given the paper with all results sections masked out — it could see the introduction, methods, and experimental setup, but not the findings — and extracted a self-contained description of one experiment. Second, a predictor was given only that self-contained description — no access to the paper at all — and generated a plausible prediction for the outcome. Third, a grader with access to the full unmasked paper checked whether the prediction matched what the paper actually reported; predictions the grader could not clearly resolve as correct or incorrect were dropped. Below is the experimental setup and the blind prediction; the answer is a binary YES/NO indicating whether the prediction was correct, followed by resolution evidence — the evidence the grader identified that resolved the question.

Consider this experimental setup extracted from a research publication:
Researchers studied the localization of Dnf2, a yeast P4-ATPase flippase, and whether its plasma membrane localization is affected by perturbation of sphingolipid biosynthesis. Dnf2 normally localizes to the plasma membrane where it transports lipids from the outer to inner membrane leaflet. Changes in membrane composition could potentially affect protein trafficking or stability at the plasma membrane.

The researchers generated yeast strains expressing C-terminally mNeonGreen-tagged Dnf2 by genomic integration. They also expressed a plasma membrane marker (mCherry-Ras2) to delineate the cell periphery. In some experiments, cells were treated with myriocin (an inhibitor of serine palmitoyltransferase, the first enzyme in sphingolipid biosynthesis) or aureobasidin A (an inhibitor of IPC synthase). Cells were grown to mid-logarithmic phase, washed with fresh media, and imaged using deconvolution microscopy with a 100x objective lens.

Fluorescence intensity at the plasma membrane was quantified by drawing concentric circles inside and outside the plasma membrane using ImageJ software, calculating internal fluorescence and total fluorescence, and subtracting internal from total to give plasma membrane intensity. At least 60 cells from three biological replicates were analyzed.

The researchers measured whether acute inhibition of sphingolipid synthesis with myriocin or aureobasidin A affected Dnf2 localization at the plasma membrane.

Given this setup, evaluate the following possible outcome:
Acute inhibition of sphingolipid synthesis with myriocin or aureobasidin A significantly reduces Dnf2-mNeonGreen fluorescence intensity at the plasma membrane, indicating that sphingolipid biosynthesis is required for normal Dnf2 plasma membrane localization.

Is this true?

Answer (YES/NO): NO